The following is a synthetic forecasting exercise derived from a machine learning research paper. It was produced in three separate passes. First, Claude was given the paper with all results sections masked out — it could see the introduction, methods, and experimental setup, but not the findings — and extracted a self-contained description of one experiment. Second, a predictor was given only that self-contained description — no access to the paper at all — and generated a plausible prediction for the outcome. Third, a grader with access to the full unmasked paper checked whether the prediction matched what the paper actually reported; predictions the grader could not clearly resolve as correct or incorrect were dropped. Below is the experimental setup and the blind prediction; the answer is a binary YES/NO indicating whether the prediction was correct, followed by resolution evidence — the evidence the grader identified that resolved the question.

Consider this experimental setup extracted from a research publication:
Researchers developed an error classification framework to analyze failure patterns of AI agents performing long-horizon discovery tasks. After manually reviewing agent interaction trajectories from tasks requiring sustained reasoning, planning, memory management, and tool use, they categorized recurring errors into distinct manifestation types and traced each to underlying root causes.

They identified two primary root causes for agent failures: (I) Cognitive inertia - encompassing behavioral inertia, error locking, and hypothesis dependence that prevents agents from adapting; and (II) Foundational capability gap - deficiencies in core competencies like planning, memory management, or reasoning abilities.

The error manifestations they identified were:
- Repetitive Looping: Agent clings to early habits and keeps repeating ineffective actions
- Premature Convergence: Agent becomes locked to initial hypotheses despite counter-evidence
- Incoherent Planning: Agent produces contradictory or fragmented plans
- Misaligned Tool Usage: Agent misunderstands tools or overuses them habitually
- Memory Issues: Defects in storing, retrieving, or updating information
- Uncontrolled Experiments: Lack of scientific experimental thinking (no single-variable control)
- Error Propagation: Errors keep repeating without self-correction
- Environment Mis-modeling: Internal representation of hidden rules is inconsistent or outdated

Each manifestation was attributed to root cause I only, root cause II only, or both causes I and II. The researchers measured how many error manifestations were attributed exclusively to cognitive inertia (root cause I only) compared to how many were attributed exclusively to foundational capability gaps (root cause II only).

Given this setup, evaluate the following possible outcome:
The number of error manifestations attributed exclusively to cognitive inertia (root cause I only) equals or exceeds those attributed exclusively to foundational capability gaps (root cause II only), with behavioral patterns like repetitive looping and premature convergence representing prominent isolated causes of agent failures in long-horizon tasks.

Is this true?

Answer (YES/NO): NO